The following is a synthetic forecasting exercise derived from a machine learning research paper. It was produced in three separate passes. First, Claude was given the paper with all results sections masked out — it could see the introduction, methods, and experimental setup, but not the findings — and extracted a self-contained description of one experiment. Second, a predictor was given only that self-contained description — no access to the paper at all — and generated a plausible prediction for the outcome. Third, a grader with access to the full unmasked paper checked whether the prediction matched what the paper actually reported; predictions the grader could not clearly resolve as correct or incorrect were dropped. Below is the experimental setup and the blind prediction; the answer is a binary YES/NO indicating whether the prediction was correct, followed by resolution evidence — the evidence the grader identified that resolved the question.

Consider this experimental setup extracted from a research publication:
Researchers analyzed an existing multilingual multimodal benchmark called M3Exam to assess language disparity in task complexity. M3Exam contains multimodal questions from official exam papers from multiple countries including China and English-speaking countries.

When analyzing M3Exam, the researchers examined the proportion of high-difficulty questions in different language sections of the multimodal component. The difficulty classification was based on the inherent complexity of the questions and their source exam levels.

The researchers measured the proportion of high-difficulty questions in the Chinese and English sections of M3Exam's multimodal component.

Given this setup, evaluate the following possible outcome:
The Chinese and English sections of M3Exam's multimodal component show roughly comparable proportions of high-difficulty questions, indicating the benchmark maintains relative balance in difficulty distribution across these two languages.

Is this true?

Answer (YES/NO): NO